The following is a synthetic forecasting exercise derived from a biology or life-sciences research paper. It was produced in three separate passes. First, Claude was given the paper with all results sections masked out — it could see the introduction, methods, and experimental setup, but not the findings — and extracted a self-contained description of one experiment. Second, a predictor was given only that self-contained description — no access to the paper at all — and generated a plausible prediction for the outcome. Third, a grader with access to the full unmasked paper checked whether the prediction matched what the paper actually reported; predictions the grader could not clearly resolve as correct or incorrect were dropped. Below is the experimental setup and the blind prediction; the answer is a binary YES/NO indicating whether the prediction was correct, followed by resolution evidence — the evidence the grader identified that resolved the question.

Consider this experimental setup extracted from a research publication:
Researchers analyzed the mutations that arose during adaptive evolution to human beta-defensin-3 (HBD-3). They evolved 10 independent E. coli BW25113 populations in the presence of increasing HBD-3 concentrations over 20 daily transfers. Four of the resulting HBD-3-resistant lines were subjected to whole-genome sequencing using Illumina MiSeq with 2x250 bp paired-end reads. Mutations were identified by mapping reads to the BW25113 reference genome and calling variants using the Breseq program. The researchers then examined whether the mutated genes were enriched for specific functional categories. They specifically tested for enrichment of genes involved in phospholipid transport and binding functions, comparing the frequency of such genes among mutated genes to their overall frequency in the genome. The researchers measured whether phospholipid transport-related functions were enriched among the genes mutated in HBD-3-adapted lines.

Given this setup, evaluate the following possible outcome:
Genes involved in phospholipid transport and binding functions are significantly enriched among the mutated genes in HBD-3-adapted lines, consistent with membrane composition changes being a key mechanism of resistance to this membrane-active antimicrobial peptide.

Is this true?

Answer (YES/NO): YES